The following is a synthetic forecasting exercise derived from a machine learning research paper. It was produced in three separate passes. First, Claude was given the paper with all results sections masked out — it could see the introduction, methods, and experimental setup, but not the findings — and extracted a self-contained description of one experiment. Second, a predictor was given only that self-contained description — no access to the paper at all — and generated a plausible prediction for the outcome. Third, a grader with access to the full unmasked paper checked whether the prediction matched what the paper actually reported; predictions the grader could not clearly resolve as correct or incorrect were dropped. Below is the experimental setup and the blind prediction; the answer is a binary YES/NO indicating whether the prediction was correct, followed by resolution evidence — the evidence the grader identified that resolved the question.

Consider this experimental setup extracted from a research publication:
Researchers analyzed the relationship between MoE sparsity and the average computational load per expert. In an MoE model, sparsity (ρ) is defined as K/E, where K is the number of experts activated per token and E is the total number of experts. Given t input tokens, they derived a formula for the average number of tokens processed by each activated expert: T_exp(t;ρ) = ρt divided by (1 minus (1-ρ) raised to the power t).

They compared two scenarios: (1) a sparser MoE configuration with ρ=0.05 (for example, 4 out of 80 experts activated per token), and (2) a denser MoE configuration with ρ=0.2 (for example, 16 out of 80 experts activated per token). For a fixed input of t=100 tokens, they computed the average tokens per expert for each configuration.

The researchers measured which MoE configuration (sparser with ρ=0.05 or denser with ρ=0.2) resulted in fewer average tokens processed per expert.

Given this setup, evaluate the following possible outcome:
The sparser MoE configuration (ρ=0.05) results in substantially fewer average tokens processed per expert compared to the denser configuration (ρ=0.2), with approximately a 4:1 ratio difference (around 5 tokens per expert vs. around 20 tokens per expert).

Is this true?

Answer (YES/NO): YES